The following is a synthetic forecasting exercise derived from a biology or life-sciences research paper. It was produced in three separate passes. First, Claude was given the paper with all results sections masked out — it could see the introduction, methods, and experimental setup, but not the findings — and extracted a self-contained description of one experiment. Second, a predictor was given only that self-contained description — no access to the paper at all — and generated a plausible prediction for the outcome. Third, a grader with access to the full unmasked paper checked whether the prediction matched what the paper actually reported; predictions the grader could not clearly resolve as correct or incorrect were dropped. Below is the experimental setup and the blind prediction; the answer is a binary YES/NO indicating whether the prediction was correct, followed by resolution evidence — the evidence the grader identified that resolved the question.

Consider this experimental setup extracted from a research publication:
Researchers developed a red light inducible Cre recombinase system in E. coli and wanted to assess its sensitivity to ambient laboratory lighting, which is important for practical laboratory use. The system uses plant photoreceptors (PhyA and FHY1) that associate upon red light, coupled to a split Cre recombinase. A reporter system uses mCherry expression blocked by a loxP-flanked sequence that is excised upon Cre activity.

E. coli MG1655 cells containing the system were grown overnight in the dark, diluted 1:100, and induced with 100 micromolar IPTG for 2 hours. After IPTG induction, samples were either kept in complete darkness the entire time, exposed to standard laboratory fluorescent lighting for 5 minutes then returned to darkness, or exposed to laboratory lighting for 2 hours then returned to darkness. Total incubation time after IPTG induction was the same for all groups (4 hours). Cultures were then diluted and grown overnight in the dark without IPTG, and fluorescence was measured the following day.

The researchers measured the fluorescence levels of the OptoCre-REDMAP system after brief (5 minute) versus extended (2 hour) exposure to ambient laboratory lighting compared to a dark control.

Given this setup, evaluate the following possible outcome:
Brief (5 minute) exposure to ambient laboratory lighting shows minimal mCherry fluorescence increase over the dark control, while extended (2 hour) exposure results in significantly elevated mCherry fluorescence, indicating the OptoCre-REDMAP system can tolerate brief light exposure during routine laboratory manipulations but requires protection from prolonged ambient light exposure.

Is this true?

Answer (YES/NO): YES